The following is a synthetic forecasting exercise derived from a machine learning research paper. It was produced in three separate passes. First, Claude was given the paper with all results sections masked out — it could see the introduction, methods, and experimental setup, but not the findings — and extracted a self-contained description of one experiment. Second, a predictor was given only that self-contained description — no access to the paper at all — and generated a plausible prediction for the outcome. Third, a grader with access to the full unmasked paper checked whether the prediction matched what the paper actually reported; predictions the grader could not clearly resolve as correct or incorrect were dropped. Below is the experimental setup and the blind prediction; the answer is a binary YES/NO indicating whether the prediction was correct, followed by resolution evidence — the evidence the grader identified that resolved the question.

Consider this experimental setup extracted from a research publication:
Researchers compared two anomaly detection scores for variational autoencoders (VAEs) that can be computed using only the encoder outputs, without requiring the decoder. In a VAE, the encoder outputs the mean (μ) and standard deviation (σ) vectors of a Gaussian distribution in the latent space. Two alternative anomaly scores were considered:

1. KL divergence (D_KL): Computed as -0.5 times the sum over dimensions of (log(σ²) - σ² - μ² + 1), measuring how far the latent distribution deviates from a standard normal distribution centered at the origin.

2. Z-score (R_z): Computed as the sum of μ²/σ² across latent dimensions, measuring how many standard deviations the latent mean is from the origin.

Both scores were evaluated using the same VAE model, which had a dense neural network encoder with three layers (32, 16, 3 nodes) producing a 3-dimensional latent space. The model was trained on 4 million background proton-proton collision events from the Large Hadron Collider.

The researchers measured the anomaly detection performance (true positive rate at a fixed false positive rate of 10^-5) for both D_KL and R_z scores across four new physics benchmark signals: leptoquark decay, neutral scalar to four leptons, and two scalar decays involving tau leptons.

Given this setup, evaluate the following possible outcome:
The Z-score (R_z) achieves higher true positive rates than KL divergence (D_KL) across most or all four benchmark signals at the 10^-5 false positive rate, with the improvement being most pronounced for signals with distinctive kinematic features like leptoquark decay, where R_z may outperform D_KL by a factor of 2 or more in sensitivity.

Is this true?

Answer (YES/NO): NO